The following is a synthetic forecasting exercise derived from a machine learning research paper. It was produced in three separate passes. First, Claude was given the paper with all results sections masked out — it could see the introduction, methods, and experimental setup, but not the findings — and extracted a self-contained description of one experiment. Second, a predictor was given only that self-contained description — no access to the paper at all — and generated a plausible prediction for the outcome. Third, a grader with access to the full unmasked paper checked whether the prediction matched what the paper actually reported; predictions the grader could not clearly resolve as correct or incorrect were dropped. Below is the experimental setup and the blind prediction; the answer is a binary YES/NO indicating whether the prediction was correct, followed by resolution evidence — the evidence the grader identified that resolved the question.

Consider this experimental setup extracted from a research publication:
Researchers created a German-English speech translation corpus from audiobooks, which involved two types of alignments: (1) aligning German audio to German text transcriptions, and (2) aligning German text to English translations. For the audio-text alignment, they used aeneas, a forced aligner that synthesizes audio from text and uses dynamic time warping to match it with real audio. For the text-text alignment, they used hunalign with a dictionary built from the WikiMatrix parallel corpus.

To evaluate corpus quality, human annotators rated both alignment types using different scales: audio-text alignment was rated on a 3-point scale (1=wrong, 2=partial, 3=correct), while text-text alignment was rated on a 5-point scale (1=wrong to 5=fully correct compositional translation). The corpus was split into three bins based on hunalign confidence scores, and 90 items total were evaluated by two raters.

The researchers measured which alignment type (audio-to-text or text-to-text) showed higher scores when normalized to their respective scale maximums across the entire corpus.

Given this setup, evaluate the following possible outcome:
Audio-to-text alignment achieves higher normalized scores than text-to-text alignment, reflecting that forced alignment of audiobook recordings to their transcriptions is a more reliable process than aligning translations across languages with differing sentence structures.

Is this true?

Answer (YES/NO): YES